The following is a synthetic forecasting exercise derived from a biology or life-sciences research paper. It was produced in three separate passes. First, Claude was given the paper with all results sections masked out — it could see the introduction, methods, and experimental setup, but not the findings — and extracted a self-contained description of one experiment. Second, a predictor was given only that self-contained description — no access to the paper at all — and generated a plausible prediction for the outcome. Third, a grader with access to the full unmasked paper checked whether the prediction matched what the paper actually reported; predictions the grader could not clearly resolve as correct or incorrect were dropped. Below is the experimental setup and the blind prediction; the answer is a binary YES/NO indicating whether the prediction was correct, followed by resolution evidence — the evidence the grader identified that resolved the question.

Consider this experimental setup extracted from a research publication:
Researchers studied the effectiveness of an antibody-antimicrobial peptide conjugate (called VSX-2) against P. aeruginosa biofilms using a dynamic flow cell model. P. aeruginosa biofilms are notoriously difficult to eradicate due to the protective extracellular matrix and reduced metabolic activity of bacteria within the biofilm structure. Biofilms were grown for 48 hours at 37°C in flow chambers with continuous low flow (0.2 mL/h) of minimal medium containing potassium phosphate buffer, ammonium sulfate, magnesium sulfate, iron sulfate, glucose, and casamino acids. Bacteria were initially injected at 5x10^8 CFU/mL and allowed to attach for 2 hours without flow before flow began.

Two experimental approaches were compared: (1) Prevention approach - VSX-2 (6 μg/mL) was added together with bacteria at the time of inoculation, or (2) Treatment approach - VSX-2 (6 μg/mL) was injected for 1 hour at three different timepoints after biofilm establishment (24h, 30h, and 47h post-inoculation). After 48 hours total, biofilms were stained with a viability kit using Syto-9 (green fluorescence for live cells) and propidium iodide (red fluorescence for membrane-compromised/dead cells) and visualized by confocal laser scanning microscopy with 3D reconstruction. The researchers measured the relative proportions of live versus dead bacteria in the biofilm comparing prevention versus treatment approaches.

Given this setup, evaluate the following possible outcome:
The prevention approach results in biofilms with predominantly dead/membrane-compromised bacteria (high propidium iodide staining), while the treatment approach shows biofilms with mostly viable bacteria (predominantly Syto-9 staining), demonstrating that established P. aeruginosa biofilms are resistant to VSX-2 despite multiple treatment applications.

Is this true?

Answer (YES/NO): NO